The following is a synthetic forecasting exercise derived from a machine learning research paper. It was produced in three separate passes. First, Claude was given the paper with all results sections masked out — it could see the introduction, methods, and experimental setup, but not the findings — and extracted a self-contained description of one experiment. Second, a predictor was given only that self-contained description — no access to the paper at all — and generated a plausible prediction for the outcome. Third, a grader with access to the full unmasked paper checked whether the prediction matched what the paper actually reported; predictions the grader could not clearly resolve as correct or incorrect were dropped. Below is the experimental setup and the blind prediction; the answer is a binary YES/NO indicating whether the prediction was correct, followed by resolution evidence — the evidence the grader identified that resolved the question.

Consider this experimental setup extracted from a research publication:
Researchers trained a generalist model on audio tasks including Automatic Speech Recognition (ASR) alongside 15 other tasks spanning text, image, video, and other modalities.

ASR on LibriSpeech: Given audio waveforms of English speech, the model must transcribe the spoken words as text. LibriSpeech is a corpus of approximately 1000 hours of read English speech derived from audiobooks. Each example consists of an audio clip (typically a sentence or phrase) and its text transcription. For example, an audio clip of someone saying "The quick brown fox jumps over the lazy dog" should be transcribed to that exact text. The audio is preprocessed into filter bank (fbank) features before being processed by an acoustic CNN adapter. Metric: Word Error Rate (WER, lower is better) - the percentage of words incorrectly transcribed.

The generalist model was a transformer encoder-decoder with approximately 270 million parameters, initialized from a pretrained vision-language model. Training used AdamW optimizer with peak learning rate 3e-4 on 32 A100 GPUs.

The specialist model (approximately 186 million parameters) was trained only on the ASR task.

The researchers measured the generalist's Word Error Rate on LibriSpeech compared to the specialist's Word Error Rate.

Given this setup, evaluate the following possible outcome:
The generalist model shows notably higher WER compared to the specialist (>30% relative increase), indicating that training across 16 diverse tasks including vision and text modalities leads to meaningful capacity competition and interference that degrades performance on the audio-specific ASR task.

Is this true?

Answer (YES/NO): NO